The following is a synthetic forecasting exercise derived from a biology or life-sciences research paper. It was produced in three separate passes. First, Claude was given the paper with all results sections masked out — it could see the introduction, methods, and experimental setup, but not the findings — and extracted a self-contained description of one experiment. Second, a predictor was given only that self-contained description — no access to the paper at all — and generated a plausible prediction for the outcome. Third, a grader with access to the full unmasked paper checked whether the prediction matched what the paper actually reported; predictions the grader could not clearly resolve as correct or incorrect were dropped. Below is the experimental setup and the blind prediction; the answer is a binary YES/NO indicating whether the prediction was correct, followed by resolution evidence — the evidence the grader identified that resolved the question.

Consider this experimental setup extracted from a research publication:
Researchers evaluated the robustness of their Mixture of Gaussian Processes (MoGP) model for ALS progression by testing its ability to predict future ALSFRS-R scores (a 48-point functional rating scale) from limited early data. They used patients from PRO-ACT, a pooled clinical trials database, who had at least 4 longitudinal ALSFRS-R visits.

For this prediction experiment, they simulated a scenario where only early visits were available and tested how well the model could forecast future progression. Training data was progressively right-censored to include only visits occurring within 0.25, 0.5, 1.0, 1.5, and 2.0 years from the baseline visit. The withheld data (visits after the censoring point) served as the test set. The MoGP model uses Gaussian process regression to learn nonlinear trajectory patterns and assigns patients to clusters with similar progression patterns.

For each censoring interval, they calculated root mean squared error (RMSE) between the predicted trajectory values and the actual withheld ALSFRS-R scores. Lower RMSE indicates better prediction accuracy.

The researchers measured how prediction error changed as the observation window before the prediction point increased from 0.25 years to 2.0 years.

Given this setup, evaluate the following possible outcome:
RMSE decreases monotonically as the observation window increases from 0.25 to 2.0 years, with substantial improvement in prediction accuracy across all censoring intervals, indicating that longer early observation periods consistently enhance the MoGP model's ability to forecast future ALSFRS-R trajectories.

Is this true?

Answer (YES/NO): NO